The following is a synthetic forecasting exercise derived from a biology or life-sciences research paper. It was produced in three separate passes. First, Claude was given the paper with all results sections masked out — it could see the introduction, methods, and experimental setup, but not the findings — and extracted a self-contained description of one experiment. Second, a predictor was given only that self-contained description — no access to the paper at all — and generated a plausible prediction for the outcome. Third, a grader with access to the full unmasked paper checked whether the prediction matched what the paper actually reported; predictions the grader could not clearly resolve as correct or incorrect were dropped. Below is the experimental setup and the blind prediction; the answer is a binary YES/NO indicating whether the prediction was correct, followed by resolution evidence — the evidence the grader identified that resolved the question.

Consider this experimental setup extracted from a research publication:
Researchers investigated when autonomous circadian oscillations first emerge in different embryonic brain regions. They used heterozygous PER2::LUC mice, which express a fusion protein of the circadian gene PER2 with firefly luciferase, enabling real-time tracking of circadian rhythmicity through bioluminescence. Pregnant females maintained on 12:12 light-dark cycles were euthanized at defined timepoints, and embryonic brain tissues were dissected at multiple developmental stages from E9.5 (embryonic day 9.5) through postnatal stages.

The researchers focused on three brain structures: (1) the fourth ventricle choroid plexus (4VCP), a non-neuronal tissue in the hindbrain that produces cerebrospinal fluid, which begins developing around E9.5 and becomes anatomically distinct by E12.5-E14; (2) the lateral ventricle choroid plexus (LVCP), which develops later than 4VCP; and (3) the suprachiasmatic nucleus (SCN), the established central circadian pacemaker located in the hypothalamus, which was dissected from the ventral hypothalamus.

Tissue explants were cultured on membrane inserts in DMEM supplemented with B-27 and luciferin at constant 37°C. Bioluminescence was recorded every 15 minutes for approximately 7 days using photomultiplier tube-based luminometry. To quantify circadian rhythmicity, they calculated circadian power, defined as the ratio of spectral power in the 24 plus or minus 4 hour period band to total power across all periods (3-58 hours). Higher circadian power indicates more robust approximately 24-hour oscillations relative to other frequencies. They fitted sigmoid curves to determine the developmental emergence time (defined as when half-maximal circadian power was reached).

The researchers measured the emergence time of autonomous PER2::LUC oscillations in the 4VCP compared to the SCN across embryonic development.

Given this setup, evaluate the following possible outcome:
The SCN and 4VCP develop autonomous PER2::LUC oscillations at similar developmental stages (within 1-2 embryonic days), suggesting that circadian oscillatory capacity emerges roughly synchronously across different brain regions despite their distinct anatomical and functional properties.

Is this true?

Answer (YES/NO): NO